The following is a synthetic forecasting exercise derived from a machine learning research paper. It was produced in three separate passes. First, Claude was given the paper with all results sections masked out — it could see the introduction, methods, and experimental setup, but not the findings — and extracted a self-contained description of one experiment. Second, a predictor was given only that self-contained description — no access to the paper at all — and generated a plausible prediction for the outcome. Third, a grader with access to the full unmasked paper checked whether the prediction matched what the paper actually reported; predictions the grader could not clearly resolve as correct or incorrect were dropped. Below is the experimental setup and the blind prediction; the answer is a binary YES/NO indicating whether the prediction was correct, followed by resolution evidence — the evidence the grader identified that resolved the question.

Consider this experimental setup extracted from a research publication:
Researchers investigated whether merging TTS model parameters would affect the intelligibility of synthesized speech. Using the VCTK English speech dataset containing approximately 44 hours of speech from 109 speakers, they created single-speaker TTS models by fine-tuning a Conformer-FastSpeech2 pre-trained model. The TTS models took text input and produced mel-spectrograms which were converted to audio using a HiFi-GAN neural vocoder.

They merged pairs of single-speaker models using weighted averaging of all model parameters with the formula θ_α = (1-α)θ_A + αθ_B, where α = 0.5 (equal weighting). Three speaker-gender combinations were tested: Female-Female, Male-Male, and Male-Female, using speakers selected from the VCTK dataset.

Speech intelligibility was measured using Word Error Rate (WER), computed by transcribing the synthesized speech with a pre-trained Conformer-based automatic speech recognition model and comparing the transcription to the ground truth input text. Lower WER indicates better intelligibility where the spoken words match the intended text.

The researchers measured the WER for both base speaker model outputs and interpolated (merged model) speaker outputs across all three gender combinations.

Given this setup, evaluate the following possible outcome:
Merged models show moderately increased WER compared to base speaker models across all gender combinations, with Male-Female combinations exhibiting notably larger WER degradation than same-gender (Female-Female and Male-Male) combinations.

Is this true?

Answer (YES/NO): NO